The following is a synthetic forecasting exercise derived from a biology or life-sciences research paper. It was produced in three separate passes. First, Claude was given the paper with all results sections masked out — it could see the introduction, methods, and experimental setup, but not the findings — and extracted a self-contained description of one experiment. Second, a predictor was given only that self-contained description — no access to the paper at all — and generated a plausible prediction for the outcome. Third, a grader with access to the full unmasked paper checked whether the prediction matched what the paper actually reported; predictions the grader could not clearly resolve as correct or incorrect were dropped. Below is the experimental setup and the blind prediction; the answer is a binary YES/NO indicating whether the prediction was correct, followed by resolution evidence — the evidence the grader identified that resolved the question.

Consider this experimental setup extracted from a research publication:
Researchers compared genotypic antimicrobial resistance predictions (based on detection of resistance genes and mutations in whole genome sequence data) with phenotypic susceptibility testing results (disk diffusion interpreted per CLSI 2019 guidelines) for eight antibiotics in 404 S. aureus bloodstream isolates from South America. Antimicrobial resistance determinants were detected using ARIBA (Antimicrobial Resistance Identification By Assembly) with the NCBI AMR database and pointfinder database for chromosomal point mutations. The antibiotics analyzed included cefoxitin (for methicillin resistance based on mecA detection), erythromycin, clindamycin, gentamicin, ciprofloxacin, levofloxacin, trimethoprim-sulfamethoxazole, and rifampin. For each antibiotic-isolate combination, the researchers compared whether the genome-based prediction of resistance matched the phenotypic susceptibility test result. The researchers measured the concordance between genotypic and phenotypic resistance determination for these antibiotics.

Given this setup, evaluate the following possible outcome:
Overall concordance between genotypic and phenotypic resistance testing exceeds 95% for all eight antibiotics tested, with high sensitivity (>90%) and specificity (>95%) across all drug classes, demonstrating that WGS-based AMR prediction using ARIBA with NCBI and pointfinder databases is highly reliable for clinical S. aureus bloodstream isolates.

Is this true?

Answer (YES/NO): NO